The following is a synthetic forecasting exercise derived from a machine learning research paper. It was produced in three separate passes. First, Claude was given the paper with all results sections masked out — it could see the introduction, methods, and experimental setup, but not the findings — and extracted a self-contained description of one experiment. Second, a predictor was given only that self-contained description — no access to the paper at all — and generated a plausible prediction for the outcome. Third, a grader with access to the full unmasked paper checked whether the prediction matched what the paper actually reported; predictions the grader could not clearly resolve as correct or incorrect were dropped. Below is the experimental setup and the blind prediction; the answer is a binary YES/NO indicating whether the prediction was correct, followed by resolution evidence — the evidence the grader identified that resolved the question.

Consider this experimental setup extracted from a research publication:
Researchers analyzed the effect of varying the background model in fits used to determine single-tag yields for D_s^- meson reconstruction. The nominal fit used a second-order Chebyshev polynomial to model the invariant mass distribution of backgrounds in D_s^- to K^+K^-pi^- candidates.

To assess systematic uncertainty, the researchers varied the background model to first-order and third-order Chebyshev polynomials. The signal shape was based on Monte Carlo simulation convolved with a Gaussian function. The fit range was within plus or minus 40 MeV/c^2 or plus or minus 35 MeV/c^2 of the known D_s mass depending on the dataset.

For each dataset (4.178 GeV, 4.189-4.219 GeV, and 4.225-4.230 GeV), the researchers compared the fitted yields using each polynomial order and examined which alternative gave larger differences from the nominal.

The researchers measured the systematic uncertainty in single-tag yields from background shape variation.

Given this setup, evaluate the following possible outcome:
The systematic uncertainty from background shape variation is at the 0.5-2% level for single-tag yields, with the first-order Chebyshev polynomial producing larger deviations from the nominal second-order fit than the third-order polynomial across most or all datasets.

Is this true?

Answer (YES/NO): YES